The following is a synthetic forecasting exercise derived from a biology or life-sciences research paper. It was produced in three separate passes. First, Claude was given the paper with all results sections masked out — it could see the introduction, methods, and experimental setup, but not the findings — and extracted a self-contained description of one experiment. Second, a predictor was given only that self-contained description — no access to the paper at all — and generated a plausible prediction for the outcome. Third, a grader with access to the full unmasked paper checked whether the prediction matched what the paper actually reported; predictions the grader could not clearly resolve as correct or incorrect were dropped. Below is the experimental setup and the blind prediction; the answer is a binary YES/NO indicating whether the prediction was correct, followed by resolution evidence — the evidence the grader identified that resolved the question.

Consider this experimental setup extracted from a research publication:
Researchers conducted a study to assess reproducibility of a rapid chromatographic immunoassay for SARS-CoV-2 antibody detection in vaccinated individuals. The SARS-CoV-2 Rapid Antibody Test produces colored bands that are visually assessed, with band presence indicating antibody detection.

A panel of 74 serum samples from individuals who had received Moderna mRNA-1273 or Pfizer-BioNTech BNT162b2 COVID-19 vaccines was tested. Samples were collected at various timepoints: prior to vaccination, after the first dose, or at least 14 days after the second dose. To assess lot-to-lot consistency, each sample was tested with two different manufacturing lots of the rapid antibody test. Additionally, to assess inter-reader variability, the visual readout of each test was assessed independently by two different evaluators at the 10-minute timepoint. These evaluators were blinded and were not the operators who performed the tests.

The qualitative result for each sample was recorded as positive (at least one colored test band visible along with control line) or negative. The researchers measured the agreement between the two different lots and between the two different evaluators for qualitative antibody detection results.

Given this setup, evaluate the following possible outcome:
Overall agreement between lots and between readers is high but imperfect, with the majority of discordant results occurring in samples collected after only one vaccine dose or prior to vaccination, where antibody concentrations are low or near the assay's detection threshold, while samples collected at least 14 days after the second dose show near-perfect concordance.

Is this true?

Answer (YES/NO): NO